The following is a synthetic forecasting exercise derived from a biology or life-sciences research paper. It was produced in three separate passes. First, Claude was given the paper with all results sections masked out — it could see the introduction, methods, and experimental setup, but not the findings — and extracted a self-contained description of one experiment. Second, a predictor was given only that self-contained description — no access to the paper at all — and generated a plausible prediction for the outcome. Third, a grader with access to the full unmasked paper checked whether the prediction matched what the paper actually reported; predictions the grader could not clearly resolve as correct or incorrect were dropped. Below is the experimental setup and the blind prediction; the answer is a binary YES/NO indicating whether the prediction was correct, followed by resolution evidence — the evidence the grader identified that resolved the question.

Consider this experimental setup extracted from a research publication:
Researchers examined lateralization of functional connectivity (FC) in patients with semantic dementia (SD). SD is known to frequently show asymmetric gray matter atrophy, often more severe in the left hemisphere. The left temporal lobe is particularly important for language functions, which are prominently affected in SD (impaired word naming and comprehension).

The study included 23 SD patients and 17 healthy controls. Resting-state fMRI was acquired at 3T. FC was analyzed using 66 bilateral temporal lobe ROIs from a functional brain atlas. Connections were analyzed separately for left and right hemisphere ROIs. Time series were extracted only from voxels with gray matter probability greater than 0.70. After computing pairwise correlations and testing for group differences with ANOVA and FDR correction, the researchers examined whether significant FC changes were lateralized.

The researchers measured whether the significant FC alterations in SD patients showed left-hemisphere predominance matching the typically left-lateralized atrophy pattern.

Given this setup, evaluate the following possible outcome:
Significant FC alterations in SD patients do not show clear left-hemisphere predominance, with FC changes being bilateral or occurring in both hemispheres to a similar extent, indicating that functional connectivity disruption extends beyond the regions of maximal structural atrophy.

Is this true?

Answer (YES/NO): YES